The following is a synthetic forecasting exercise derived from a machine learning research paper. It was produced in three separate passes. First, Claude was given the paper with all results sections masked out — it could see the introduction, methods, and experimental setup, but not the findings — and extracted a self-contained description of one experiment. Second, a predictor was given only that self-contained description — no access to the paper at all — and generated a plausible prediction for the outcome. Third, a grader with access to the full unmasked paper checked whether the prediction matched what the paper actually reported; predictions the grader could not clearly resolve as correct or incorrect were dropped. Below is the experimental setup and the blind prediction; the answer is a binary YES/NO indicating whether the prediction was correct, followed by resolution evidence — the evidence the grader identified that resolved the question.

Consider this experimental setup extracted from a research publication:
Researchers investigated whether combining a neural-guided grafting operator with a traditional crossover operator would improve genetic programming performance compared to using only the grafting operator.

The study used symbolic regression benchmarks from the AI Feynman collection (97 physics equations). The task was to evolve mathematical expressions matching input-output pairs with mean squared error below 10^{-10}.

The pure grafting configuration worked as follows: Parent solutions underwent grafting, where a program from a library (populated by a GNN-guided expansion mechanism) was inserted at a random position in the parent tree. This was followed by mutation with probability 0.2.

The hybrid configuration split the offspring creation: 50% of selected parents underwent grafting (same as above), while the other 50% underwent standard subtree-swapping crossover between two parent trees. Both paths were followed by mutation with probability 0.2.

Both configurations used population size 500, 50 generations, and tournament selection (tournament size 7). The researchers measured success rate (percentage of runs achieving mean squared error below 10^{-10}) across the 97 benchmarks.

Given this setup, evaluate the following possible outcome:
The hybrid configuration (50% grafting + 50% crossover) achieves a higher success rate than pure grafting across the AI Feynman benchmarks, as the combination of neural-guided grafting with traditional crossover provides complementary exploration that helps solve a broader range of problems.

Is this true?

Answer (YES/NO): YES